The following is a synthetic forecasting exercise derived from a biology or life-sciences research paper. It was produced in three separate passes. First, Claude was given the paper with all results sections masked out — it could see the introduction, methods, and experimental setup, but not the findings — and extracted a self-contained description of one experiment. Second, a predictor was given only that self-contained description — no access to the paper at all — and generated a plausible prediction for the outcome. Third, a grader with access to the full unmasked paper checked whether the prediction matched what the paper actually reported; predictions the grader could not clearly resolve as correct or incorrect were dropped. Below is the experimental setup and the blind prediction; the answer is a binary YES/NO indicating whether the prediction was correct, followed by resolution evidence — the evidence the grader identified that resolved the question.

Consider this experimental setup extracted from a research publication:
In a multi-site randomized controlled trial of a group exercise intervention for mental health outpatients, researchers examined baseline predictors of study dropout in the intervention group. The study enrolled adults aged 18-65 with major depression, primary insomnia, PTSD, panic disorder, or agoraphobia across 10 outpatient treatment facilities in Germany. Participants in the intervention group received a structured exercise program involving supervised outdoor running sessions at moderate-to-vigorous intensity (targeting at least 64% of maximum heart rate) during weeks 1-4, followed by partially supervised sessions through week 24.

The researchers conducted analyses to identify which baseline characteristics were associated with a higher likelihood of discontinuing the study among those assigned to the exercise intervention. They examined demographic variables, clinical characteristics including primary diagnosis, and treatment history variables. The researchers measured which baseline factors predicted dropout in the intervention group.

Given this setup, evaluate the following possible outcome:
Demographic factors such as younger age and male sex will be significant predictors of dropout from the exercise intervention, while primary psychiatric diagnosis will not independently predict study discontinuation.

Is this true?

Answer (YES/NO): NO